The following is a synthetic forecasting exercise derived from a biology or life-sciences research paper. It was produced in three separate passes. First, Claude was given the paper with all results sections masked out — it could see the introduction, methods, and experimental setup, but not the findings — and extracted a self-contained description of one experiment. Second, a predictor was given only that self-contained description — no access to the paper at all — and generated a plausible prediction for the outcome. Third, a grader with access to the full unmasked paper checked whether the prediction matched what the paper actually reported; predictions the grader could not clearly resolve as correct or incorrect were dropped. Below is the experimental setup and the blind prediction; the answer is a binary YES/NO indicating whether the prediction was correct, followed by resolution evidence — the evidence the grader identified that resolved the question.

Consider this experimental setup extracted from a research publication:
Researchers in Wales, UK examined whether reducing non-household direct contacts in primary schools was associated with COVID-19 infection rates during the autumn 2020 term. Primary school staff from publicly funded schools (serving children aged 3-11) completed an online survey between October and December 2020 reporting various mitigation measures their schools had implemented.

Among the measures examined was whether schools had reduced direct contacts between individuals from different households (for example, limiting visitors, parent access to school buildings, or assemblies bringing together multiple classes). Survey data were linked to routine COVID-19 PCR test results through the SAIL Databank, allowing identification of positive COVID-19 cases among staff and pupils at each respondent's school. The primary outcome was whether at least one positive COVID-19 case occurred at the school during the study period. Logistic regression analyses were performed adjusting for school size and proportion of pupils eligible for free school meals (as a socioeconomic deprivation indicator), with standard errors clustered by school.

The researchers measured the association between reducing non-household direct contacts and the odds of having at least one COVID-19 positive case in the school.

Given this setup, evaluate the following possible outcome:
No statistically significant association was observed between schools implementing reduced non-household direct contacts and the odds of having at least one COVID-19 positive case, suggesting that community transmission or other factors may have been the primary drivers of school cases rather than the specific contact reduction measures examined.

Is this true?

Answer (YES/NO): NO